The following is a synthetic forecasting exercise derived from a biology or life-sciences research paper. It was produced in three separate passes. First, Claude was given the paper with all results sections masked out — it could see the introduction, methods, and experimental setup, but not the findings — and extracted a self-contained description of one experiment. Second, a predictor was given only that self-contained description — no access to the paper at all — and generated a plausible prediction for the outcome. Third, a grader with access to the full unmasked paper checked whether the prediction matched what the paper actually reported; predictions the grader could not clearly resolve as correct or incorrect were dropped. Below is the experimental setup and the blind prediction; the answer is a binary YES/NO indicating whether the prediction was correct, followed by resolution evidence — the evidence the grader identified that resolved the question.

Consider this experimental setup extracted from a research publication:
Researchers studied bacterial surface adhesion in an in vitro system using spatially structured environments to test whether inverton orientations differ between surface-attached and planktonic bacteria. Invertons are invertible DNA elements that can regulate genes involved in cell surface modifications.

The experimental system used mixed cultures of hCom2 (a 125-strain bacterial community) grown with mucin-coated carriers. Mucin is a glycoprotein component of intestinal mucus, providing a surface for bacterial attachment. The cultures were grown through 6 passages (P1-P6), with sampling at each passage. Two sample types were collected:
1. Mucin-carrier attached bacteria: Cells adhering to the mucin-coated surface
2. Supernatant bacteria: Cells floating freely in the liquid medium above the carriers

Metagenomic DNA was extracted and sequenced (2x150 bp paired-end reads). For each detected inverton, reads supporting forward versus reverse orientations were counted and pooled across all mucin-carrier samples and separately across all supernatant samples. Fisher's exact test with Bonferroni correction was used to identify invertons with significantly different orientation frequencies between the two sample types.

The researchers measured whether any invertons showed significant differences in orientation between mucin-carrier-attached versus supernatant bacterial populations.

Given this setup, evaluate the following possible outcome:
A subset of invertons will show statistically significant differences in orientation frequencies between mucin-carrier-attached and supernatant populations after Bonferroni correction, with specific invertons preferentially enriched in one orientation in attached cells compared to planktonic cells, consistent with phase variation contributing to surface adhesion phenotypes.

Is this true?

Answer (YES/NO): YES